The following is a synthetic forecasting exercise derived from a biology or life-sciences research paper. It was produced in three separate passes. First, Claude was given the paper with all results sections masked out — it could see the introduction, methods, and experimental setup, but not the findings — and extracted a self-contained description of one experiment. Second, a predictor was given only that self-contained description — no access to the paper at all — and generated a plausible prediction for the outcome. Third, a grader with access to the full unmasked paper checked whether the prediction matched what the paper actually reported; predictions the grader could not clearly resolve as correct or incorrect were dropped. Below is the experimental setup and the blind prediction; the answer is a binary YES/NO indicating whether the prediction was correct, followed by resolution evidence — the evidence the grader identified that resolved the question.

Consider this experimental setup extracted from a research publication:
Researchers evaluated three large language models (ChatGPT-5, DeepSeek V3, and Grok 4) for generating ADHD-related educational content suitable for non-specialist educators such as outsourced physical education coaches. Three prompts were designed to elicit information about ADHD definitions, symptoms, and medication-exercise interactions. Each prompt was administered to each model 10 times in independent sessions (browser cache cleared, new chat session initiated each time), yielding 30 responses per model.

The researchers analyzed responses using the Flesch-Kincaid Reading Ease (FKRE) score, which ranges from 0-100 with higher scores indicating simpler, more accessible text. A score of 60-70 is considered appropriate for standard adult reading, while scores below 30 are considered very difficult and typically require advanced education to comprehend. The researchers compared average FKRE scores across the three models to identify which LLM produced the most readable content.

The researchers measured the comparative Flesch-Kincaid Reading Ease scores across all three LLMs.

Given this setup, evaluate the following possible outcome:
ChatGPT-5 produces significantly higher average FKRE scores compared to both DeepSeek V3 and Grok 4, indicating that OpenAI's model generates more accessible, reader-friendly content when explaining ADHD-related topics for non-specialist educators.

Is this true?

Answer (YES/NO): NO